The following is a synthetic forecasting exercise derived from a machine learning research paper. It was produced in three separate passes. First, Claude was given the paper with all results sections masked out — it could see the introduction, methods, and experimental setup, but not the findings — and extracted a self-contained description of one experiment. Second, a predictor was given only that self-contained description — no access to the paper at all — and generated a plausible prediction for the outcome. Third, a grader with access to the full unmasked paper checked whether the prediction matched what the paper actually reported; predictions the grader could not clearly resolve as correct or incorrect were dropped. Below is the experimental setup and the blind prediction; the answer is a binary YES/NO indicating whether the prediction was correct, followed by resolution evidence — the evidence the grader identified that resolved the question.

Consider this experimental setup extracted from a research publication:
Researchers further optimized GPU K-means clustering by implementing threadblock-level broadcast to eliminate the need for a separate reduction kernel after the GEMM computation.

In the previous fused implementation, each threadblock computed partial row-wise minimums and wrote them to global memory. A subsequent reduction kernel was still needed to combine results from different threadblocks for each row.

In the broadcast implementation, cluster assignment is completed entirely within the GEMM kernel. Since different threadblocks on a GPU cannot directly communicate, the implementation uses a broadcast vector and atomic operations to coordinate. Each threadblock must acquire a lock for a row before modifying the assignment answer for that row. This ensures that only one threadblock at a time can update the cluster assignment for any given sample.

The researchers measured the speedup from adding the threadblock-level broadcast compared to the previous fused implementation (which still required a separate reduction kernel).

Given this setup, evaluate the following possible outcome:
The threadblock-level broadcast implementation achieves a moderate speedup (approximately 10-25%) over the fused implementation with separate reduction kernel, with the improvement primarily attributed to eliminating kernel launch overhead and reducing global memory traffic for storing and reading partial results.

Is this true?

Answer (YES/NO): NO